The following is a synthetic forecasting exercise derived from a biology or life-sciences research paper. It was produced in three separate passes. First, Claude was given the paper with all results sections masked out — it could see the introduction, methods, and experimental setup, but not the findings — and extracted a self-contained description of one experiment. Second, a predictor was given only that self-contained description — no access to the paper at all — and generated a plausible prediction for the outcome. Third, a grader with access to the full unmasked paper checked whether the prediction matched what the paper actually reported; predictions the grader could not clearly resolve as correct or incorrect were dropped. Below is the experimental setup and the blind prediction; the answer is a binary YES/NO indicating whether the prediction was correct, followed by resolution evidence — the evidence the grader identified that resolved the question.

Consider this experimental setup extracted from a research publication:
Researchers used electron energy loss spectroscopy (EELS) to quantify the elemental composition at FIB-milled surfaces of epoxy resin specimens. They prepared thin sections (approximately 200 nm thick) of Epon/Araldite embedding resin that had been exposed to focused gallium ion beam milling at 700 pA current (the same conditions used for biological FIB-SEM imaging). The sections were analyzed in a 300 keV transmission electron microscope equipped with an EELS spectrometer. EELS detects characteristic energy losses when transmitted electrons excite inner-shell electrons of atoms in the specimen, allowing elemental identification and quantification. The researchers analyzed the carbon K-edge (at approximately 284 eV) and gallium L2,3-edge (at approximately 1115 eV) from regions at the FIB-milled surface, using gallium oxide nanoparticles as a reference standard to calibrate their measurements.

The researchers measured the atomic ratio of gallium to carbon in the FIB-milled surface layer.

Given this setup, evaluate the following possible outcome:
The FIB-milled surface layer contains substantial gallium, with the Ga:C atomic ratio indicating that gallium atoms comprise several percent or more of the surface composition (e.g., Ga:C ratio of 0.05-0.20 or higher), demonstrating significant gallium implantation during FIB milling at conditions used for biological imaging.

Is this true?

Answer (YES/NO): YES